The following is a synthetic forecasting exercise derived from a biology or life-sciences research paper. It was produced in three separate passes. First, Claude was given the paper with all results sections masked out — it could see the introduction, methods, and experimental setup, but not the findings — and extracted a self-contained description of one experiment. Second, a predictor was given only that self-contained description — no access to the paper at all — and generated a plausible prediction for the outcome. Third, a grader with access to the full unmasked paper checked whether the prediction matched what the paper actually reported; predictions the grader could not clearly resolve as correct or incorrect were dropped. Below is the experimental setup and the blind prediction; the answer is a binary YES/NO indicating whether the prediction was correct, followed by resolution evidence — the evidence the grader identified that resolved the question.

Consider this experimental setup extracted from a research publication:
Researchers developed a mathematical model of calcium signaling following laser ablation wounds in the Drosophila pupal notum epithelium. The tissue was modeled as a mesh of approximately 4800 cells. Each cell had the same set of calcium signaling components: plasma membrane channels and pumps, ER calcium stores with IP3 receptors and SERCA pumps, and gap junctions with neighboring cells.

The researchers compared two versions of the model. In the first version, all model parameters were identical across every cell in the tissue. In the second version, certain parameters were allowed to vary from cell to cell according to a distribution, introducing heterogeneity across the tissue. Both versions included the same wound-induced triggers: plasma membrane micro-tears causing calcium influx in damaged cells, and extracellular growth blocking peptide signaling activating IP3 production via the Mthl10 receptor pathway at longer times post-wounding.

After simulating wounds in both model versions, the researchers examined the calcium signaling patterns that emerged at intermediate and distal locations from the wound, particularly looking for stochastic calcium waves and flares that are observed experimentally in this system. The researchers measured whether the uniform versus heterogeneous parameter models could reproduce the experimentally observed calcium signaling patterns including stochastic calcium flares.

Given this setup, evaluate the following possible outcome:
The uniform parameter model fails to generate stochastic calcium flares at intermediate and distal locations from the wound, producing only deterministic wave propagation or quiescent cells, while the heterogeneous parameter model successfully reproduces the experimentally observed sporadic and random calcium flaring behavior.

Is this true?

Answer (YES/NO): YES